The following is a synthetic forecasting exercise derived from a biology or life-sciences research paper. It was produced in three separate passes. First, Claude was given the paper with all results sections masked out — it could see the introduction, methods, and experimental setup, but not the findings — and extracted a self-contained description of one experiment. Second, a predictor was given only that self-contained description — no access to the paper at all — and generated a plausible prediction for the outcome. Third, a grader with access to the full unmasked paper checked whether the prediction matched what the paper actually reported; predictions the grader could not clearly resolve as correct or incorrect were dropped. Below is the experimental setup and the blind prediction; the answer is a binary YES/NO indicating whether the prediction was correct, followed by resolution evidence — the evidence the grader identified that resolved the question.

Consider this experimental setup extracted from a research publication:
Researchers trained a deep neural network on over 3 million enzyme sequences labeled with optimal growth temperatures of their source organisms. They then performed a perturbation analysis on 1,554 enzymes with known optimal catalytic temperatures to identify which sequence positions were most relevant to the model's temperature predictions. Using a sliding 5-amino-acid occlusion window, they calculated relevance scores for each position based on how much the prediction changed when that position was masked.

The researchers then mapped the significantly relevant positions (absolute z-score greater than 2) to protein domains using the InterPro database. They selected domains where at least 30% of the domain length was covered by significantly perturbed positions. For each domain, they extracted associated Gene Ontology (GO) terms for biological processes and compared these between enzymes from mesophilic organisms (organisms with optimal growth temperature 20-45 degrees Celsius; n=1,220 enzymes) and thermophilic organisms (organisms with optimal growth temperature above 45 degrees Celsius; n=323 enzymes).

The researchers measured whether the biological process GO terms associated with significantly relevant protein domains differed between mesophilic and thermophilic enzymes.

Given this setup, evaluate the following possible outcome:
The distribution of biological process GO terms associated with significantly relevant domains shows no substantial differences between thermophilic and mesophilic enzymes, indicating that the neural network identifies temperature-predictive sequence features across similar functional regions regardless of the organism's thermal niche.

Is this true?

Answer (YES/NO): NO